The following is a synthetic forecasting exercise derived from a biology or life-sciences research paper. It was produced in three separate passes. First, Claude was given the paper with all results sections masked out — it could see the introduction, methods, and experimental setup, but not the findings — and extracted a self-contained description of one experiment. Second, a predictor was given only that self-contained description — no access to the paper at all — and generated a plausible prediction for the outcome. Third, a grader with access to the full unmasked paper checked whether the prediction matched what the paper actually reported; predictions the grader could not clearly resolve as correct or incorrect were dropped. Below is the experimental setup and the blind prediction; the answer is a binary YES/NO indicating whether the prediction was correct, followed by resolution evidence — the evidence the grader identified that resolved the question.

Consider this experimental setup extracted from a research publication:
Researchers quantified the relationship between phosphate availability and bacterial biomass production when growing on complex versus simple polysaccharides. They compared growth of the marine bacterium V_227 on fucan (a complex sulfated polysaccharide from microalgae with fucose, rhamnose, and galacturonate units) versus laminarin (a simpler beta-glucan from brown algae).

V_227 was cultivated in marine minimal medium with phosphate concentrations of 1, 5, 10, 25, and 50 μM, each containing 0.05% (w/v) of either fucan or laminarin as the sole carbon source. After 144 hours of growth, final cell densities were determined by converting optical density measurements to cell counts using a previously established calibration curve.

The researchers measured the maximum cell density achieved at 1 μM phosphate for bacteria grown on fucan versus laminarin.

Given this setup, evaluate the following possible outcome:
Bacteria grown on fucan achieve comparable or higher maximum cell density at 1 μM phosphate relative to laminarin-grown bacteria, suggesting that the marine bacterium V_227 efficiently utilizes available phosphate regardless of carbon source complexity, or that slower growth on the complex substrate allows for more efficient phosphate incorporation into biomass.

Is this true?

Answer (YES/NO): NO